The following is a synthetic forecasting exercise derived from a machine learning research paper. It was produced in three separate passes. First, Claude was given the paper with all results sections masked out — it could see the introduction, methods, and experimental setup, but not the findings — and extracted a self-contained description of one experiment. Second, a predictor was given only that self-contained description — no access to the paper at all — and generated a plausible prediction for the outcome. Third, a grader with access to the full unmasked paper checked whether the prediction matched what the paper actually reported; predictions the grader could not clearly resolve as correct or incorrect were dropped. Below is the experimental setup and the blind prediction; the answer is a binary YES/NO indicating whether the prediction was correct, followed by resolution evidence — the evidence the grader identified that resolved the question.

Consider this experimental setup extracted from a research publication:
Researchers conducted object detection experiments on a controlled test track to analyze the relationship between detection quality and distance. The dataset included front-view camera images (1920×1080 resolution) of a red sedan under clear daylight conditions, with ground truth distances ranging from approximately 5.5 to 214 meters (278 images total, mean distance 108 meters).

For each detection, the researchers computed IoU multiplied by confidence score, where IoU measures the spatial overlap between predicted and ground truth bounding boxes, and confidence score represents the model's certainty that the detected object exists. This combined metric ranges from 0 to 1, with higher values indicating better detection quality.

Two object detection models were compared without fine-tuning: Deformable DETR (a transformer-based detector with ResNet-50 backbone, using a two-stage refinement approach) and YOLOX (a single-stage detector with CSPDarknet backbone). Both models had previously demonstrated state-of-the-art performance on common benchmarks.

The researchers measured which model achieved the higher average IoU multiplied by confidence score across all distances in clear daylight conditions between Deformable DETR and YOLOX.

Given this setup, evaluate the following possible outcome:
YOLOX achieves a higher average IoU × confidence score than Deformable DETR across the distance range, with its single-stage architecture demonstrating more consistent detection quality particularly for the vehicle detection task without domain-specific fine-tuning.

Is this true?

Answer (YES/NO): NO